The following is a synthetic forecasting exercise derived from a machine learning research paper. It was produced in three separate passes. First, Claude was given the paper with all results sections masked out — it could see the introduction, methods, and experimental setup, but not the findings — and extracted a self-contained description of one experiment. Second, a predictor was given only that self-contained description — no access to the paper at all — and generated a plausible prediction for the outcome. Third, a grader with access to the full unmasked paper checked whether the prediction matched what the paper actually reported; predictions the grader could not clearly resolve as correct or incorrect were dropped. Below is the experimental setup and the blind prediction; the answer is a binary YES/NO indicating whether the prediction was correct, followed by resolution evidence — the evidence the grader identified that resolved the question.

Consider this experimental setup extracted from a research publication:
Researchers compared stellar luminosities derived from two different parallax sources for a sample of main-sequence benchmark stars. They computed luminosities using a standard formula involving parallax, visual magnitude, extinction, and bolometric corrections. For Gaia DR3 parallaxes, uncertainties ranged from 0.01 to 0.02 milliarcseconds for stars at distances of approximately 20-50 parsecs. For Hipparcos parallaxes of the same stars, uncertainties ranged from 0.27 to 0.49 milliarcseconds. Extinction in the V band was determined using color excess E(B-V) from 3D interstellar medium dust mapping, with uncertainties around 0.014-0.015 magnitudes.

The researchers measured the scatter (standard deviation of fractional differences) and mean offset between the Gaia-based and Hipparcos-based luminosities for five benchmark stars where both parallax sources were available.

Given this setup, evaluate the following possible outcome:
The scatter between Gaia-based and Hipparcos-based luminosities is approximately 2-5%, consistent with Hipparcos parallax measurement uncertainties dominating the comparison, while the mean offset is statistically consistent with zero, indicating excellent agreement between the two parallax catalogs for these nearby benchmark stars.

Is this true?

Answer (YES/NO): NO